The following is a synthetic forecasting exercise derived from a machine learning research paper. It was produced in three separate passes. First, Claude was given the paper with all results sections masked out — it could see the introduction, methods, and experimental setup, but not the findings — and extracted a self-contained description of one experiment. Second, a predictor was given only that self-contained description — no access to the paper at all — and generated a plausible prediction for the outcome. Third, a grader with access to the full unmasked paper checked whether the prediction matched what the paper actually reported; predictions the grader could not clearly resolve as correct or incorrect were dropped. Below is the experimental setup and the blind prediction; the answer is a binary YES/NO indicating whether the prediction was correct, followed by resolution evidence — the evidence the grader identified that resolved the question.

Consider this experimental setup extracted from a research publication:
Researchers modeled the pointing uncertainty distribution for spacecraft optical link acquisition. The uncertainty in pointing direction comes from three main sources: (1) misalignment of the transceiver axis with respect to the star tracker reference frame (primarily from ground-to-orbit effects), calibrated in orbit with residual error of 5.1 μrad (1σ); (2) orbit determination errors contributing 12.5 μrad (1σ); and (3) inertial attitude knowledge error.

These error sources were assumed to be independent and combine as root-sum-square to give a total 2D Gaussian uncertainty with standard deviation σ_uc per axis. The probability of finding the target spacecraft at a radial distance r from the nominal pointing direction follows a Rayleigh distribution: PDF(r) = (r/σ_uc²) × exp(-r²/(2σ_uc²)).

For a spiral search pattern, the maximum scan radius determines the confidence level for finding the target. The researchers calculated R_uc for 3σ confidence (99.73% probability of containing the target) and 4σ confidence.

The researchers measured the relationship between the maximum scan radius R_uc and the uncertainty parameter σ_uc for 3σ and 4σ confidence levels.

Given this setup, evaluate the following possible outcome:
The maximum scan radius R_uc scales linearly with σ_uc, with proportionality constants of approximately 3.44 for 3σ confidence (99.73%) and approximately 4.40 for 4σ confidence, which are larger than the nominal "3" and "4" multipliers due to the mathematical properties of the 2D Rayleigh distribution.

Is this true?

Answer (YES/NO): YES